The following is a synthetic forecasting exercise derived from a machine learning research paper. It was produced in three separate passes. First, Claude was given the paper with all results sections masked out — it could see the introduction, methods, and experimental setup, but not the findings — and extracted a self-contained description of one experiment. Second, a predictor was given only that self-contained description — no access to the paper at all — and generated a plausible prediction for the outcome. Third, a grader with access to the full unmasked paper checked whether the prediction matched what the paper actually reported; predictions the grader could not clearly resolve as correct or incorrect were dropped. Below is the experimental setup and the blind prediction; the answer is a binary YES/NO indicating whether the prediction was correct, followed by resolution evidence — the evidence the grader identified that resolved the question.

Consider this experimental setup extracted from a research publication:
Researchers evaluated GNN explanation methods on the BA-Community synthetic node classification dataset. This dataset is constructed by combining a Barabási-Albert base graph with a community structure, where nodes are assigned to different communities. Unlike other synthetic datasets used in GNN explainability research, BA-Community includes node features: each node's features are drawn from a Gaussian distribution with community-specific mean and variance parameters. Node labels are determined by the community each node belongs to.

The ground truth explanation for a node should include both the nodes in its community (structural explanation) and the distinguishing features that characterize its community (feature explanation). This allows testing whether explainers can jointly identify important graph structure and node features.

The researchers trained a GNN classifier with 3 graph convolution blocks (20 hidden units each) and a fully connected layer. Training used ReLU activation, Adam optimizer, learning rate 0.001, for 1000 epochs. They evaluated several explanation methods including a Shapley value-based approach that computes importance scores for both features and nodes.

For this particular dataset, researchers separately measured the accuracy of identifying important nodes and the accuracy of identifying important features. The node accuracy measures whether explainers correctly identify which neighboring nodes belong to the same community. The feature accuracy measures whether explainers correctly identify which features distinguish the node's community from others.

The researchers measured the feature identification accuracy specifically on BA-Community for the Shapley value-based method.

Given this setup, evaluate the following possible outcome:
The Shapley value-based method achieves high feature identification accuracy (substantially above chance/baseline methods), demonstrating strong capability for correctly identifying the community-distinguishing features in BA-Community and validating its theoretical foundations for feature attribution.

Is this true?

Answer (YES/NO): YES